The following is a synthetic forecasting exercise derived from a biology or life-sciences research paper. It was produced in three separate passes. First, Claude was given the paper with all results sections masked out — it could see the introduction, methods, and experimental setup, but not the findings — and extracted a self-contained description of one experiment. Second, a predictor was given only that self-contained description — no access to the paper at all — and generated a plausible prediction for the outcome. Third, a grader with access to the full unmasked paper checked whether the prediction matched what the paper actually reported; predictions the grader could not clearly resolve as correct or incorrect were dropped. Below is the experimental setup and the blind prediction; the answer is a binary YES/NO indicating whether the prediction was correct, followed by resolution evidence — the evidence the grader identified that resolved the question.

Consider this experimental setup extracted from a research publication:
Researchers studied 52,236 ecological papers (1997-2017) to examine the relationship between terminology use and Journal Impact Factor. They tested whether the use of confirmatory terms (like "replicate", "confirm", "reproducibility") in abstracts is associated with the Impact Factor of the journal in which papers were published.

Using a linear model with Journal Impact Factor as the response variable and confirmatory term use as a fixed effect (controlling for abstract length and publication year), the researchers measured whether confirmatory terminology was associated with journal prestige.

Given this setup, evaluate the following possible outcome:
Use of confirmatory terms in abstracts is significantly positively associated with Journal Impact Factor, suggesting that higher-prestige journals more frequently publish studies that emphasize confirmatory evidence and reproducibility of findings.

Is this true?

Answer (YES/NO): NO